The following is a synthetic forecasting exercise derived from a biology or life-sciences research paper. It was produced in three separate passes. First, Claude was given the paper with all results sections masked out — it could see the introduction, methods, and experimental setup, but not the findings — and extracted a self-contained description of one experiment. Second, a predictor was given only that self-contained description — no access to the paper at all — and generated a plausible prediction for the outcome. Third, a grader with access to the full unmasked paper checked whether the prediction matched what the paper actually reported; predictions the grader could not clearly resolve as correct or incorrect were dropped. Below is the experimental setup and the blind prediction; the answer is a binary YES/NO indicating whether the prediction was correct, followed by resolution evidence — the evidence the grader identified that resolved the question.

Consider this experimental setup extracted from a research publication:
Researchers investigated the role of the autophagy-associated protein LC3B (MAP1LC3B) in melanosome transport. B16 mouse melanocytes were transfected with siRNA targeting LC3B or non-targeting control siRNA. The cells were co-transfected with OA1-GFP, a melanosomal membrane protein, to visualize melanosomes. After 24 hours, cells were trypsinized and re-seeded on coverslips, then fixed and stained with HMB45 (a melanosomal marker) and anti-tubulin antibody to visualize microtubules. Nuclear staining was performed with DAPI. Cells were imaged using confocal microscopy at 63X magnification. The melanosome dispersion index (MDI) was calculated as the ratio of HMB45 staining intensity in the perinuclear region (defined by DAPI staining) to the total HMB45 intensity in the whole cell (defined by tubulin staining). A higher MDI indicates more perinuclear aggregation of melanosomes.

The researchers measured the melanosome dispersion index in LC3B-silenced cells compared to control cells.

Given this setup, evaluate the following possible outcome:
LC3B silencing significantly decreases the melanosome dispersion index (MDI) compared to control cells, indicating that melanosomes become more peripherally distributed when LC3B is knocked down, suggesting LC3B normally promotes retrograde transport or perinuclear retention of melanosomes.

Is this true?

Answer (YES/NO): NO